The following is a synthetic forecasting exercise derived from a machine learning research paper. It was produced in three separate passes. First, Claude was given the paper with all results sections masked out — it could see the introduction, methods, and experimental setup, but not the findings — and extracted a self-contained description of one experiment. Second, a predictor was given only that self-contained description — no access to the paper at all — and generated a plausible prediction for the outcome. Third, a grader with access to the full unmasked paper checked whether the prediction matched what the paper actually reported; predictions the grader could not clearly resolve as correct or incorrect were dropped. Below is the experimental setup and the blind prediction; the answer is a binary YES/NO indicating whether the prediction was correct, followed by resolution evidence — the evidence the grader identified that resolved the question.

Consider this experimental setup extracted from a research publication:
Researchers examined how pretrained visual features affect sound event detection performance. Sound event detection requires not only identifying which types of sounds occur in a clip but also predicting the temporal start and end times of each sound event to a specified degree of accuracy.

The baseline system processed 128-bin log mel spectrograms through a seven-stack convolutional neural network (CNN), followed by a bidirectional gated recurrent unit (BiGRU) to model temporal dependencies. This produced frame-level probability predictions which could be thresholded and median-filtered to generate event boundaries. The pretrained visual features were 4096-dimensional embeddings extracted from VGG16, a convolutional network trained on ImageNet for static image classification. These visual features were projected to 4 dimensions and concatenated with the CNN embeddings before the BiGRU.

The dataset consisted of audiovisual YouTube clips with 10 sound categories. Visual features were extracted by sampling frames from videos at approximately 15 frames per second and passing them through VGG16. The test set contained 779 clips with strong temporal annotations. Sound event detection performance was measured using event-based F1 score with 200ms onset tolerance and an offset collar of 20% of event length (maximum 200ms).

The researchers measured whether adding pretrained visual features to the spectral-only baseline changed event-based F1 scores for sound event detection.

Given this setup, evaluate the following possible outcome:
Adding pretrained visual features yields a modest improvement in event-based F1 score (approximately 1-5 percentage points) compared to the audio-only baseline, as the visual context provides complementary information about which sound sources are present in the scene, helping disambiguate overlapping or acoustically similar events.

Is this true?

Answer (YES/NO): NO